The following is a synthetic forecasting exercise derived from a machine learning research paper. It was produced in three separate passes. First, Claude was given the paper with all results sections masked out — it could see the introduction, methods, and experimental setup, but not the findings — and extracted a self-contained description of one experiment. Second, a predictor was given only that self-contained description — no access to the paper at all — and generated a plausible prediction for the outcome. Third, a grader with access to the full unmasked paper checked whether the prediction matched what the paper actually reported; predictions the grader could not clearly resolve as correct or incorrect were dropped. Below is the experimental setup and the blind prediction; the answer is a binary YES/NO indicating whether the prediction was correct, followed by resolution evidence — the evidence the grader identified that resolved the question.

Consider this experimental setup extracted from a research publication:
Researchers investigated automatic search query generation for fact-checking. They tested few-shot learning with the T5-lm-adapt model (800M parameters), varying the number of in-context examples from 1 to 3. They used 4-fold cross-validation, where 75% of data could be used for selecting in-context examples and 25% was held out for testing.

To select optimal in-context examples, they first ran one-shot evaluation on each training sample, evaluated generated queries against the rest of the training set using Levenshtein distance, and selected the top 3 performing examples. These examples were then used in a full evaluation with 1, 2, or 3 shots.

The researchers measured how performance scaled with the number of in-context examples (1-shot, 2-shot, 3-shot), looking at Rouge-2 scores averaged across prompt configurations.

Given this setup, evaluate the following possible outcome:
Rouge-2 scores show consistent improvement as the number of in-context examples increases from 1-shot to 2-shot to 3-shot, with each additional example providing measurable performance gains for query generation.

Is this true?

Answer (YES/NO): YES